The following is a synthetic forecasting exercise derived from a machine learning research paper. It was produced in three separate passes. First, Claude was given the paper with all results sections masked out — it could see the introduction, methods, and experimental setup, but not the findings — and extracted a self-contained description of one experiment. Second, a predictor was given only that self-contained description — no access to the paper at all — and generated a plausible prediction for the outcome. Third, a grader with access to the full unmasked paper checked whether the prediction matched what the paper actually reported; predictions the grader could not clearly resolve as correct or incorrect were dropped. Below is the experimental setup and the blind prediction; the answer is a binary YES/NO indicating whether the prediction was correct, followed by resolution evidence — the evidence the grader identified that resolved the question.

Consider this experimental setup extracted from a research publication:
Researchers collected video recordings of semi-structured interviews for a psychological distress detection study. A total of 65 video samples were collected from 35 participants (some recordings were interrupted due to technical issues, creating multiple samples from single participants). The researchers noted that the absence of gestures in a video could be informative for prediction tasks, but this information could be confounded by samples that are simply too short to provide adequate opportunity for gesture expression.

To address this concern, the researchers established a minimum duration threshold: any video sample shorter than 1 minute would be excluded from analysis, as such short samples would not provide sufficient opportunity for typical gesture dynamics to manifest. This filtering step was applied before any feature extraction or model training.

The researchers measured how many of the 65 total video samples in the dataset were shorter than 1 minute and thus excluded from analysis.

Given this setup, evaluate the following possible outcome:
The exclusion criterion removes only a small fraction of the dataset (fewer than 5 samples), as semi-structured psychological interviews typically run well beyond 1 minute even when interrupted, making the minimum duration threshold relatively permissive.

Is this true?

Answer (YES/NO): NO